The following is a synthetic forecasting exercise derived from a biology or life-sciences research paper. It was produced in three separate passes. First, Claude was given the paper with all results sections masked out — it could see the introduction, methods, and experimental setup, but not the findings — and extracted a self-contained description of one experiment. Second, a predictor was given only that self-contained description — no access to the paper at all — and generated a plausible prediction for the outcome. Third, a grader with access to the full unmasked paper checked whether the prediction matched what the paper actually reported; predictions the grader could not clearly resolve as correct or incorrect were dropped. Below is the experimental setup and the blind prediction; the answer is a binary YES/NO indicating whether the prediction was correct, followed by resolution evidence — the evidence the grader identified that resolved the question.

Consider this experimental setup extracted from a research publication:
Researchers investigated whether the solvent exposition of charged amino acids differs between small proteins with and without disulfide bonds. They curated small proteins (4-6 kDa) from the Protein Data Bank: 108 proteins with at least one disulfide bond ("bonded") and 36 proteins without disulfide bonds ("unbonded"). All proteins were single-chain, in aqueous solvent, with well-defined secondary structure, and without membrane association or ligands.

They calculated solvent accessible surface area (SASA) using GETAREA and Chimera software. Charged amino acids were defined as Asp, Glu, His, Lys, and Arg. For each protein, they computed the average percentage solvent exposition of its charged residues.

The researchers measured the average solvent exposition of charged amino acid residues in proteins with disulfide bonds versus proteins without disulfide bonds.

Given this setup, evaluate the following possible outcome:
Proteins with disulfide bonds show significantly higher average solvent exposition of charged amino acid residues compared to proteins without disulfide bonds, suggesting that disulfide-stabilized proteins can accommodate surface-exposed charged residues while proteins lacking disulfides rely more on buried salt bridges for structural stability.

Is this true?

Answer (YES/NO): NO